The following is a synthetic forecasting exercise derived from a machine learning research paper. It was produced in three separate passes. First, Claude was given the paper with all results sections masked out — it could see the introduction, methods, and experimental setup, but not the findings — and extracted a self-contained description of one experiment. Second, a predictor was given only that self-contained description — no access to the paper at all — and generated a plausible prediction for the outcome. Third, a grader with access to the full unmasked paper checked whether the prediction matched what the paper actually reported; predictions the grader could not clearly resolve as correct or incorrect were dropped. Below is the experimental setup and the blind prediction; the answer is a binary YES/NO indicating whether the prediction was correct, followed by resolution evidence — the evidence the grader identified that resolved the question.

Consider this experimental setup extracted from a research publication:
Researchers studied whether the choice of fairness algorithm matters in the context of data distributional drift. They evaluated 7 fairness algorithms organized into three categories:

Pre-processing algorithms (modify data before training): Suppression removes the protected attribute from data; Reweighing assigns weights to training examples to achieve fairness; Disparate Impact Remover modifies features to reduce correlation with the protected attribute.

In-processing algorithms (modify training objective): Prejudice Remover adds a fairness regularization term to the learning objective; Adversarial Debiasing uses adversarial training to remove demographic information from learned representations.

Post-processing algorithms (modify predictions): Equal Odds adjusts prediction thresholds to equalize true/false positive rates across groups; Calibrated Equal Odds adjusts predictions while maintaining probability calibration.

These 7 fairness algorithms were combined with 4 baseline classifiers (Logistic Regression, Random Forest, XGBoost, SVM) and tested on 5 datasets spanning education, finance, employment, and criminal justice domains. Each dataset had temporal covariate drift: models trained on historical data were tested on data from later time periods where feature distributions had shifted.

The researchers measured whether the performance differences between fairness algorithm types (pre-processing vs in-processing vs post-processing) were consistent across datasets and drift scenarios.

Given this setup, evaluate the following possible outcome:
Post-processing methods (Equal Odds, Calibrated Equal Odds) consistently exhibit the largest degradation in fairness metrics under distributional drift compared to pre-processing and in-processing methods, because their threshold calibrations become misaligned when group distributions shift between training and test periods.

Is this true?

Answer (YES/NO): NO